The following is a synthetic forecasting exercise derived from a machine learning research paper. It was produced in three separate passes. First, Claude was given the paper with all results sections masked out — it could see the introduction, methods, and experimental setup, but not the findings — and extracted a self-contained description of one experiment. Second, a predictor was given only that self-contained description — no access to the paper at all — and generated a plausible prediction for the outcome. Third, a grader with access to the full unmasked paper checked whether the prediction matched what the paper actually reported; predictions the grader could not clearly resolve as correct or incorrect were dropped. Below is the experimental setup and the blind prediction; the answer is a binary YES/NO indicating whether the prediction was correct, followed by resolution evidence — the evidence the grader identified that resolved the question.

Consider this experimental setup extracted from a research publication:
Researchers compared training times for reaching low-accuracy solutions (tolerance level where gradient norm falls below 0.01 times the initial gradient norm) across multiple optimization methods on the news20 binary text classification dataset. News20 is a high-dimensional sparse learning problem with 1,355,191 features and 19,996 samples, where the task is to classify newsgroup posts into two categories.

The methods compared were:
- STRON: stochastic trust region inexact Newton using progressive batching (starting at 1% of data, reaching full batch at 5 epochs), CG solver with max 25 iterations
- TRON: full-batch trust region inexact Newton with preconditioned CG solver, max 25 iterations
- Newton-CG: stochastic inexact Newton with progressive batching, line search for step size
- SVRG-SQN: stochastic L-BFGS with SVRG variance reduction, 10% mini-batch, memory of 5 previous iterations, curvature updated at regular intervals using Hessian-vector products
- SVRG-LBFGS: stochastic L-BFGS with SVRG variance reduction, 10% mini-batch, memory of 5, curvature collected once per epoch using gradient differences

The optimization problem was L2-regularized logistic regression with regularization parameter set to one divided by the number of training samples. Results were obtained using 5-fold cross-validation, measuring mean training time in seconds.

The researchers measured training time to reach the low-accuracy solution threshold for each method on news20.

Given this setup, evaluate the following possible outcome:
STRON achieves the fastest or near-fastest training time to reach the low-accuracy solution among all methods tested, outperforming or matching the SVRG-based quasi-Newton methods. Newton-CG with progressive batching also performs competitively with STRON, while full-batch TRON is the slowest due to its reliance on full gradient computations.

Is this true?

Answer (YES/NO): NO